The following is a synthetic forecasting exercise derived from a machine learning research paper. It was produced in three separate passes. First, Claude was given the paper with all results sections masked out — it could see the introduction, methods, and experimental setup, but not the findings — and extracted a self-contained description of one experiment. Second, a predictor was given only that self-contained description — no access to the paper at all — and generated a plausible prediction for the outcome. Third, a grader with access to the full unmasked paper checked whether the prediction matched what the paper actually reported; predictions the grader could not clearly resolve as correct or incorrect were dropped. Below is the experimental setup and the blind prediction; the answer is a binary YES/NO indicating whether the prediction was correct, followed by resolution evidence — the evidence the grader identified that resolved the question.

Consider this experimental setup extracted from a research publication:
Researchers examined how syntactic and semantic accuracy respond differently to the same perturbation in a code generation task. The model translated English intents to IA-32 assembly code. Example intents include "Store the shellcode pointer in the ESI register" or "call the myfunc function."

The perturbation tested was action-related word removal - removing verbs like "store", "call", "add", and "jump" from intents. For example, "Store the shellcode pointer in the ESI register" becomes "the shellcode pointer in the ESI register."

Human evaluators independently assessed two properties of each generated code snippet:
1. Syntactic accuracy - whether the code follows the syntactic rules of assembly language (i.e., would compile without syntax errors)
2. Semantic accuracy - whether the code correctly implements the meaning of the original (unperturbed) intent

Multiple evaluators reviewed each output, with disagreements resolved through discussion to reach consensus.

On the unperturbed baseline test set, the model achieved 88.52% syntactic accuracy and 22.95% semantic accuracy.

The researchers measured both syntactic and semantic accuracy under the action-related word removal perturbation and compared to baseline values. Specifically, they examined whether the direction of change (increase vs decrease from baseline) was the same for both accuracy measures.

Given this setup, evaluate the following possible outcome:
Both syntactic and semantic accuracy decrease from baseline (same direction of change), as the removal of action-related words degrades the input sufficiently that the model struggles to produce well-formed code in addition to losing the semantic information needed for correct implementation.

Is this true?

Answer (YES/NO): NO